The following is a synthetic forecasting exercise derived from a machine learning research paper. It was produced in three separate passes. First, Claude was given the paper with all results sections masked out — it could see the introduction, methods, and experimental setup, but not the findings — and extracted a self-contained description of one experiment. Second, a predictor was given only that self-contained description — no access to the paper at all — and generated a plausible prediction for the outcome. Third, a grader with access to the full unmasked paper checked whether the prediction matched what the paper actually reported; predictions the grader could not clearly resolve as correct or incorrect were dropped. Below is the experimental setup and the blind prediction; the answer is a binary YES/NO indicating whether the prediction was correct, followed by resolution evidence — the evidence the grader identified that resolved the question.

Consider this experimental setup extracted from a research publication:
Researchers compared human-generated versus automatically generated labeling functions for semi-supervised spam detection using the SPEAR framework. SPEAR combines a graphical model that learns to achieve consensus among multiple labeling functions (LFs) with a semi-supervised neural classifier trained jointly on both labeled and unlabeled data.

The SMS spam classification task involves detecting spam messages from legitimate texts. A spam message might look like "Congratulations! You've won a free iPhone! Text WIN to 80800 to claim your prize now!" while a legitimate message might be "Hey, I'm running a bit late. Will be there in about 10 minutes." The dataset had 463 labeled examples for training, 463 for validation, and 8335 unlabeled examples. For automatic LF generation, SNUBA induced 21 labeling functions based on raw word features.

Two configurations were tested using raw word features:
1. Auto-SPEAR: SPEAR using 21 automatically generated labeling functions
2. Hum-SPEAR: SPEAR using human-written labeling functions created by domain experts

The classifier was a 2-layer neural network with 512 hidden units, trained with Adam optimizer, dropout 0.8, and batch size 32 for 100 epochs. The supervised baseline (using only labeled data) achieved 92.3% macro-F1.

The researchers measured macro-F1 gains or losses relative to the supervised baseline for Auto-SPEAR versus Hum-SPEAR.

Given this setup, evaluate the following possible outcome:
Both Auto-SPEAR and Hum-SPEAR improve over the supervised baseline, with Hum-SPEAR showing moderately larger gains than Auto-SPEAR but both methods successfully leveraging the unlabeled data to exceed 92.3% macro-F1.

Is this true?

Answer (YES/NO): NO